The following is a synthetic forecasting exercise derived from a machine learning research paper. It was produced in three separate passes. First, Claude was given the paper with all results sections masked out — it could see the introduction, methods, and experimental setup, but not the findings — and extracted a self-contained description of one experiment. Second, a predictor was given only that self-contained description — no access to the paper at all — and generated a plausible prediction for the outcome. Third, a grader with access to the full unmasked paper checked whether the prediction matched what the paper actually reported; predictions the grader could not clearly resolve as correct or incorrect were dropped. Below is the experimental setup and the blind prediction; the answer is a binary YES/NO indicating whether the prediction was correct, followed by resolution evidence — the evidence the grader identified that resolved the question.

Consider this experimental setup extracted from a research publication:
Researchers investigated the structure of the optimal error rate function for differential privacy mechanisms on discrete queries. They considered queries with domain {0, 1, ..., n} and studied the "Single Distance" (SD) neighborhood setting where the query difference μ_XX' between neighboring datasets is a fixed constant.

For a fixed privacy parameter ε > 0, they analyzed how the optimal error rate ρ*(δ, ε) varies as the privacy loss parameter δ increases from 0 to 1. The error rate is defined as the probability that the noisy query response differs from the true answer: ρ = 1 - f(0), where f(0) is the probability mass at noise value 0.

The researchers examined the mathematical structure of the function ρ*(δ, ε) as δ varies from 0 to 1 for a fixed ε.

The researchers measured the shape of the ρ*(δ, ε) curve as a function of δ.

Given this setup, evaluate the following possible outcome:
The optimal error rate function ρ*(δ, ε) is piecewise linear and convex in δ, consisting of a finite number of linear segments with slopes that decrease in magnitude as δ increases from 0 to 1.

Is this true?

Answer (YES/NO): NO